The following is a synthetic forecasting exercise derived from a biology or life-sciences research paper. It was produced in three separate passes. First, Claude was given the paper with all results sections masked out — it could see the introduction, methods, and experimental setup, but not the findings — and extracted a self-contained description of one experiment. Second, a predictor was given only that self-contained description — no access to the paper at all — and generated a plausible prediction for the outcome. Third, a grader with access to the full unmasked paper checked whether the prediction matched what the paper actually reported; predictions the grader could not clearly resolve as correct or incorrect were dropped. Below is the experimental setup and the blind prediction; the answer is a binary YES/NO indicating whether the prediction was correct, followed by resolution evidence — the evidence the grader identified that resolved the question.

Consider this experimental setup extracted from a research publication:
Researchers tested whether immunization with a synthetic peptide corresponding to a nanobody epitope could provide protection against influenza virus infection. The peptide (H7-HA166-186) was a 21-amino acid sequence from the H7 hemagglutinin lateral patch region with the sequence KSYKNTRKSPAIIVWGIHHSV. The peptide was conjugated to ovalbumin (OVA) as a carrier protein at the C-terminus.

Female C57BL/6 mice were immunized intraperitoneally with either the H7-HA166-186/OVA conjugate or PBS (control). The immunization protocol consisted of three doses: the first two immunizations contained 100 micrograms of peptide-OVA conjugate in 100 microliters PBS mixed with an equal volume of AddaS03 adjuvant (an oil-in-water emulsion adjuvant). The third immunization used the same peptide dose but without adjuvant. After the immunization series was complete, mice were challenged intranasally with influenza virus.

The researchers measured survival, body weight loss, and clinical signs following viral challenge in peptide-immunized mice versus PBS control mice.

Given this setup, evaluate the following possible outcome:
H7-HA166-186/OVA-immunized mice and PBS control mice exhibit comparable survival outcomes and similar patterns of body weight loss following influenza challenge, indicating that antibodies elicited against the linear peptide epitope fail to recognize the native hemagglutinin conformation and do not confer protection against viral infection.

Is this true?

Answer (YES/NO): NO